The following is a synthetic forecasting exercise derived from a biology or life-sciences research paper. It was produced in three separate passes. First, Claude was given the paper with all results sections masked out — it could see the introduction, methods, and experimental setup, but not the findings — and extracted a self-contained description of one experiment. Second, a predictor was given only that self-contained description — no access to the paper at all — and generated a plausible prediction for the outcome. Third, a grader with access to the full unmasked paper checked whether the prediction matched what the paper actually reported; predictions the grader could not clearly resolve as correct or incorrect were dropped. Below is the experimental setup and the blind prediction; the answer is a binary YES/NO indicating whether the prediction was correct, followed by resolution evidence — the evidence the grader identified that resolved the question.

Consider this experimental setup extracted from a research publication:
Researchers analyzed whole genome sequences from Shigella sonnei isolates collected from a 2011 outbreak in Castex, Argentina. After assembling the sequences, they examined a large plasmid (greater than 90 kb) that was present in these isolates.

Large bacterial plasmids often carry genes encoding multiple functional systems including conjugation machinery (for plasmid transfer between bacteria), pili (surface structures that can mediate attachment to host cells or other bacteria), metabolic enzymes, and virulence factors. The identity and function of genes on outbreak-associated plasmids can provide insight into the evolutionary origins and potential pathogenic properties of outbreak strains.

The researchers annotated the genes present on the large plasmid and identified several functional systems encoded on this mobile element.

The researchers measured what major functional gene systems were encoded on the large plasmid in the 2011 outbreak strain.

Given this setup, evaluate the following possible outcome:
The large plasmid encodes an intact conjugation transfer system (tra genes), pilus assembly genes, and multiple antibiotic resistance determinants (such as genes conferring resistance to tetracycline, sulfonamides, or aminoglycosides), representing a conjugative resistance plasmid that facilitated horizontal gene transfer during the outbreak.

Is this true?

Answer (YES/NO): NO